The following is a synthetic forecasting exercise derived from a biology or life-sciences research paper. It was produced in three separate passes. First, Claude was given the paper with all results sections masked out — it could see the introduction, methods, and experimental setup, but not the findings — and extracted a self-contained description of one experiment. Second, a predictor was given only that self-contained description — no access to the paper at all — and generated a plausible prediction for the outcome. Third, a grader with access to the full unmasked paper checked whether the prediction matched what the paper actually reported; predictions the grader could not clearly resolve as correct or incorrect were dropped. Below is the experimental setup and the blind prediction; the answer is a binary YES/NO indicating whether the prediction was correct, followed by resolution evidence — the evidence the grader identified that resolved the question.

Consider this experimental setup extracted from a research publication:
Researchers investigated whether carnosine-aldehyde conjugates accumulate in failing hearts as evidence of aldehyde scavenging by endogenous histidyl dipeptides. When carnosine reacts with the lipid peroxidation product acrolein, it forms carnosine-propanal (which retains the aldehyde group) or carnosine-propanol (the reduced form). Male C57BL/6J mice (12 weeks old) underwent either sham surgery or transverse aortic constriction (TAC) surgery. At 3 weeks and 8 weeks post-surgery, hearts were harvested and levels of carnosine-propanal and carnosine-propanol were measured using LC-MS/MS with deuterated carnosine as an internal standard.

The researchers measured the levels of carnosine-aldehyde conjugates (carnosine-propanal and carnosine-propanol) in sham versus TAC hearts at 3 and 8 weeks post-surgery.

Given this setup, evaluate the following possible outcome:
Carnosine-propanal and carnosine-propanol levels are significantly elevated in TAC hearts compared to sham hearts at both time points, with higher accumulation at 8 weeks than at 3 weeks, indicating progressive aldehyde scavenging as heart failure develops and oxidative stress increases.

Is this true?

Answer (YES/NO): NO